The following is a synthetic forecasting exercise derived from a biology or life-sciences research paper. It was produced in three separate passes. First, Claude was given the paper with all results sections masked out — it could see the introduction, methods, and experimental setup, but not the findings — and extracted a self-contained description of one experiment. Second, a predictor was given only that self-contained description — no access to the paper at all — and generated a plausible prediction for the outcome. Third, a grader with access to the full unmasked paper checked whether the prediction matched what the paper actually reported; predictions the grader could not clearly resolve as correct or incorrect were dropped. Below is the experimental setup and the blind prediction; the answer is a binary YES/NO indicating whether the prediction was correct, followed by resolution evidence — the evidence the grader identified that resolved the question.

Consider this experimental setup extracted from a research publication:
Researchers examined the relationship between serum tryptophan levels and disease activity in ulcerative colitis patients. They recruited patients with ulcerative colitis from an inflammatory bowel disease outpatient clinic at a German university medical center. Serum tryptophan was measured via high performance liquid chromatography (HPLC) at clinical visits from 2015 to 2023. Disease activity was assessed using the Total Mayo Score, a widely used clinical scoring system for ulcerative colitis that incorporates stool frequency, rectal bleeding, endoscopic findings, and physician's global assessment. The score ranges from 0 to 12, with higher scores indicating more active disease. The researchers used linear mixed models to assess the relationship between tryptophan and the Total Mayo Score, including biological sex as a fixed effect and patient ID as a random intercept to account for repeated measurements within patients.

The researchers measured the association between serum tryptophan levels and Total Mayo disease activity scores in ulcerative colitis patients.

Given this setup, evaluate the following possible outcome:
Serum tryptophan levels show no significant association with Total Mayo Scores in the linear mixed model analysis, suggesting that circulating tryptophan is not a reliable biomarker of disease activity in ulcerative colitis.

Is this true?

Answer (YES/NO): NO